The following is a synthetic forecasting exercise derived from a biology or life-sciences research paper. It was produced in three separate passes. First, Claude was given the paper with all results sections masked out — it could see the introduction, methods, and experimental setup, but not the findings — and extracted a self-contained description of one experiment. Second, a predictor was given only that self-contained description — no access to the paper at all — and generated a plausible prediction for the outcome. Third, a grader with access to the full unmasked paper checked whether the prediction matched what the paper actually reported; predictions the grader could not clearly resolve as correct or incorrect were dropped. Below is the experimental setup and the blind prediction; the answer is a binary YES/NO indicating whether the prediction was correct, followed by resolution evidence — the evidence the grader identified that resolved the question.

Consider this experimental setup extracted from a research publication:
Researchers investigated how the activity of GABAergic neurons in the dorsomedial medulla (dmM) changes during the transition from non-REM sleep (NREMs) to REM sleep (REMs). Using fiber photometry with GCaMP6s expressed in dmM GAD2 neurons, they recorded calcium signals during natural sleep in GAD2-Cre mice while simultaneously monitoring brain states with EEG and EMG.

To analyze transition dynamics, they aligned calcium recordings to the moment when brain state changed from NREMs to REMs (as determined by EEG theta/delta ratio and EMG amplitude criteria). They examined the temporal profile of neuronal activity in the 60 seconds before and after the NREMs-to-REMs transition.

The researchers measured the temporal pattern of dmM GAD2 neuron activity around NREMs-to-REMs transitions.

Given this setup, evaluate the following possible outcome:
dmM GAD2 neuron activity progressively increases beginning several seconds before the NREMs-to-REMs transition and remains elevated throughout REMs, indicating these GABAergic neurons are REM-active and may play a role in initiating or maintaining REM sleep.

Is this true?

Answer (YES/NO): YES